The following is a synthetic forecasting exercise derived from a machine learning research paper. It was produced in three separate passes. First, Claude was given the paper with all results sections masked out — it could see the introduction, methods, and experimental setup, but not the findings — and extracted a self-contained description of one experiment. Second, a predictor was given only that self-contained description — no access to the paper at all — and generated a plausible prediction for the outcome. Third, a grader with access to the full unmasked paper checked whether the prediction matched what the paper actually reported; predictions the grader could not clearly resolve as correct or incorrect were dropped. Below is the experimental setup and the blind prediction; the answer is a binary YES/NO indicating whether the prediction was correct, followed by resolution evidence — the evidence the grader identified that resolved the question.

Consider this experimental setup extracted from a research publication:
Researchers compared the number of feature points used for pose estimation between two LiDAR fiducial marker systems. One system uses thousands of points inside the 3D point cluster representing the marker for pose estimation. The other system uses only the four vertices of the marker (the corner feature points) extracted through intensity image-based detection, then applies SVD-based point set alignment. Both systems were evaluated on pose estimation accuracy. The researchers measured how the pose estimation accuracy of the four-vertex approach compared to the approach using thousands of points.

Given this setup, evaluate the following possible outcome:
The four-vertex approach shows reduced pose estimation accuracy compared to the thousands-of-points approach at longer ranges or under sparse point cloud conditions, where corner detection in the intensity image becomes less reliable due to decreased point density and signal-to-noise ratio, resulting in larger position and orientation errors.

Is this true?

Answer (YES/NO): NO